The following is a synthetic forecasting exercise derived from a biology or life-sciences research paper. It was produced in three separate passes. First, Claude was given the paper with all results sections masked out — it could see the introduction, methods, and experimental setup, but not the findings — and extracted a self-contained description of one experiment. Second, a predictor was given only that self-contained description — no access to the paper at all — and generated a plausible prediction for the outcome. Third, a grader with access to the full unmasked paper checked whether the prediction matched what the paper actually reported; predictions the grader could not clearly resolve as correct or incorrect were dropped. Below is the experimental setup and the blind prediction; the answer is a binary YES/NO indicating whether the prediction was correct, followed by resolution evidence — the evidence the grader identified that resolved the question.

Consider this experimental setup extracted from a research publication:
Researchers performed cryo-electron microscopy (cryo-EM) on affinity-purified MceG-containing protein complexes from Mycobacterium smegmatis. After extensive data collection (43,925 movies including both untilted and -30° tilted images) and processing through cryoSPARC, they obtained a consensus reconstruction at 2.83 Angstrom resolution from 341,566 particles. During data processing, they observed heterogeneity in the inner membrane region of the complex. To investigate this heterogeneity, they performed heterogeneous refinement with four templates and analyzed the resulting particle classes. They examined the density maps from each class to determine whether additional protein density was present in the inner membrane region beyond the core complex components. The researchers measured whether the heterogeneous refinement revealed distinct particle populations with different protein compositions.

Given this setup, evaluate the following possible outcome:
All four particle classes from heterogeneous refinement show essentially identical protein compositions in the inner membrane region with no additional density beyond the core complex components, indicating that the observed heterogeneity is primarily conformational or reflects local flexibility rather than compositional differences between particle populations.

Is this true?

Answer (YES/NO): NO